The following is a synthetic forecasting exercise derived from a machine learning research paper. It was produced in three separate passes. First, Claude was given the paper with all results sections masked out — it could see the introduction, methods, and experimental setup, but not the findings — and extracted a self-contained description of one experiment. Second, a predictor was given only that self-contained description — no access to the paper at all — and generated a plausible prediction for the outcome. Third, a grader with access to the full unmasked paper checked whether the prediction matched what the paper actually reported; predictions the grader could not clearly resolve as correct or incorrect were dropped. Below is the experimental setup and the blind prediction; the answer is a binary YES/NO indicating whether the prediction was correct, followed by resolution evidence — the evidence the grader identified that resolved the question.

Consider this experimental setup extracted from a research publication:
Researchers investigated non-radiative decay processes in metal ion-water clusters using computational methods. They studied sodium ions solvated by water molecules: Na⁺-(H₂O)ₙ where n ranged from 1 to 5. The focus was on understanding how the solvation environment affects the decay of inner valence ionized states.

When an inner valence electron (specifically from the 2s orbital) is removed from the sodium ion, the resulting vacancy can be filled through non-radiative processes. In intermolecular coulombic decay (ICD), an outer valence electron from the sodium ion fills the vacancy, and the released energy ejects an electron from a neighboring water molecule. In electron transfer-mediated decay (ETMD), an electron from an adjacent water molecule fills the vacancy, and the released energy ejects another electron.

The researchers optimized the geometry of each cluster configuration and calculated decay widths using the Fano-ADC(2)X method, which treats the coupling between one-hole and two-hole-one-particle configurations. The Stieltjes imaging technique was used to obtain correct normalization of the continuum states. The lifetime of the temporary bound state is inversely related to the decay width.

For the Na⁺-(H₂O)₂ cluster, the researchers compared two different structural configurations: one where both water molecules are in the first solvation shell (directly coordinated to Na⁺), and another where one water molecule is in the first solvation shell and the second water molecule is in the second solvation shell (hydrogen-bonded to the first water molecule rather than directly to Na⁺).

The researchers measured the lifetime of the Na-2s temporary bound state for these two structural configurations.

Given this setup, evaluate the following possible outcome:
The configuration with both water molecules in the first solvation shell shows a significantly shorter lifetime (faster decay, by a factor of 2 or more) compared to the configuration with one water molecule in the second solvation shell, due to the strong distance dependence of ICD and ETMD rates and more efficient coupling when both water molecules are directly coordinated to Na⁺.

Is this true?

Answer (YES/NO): NO